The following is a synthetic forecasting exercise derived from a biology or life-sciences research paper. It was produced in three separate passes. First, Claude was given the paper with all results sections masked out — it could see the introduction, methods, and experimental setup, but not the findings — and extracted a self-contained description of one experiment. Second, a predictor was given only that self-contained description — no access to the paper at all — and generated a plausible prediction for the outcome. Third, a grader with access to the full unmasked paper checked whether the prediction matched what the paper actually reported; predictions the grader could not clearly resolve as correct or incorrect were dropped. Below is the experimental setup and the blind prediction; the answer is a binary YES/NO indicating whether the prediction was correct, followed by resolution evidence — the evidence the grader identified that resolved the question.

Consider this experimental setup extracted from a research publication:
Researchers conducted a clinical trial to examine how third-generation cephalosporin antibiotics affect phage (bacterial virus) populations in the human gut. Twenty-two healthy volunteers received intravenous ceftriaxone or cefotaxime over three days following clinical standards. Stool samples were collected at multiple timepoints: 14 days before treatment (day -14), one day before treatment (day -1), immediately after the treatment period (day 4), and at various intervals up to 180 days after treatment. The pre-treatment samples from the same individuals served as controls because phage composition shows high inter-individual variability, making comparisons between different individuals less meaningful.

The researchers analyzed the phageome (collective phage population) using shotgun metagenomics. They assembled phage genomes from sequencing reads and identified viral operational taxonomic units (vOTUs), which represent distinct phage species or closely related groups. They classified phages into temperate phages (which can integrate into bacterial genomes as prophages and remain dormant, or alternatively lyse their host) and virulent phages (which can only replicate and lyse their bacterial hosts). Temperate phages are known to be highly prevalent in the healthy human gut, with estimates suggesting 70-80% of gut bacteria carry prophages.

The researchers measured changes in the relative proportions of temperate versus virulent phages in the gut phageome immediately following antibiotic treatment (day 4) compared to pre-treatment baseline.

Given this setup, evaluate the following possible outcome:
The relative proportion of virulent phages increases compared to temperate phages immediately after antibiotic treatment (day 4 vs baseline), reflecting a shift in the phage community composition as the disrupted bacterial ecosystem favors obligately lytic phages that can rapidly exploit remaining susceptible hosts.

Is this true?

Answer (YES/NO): YES